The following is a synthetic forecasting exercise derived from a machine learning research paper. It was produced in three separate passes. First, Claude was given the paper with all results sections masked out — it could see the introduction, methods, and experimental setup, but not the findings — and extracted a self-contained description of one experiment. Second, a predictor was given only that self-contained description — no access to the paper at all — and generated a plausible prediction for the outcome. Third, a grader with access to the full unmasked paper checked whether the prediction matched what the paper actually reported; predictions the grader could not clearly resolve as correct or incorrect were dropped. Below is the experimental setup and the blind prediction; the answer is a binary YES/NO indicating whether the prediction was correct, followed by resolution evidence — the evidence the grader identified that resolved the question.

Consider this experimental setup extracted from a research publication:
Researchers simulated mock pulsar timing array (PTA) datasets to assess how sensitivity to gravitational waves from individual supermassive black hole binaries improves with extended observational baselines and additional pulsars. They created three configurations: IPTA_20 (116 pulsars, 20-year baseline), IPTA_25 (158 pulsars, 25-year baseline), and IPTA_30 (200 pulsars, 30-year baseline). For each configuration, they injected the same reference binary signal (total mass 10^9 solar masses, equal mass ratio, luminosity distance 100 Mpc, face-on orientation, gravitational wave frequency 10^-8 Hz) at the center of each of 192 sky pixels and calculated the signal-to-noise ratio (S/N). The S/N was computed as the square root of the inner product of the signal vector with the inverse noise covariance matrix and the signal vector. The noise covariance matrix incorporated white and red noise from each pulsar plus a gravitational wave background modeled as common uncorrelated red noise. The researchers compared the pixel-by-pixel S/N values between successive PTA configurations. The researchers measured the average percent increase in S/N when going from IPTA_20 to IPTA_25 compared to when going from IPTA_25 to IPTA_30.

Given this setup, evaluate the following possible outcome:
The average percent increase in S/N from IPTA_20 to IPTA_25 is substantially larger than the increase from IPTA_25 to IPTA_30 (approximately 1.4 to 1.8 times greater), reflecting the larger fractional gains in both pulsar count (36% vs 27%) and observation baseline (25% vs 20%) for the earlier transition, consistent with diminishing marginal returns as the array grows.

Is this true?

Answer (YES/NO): NO